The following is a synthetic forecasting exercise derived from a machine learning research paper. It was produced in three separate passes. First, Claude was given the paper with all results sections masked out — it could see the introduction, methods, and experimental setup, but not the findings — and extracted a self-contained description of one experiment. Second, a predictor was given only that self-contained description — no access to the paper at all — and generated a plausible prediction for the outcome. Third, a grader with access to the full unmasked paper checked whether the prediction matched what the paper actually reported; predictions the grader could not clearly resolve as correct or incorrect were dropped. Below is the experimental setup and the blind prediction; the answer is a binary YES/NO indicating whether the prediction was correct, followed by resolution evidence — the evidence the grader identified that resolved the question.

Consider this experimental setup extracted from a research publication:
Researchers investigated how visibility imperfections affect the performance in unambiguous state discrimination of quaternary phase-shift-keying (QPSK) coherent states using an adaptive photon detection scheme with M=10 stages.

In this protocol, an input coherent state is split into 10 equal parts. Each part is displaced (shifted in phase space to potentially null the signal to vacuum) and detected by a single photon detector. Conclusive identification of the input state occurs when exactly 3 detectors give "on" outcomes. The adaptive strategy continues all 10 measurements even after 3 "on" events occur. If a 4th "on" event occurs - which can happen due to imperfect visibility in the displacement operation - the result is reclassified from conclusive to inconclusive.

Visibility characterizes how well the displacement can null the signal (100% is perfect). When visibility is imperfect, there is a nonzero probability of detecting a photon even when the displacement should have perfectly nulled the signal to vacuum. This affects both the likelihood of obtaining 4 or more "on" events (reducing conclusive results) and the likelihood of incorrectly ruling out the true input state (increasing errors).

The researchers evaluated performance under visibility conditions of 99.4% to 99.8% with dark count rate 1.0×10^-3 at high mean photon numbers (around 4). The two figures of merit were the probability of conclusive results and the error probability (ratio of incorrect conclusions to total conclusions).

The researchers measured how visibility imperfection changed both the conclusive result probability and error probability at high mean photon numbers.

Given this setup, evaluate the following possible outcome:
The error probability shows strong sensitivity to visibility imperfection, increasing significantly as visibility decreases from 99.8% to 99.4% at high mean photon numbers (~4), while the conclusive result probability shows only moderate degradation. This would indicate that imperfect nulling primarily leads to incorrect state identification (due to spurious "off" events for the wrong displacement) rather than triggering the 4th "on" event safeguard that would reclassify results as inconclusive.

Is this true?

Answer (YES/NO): NO